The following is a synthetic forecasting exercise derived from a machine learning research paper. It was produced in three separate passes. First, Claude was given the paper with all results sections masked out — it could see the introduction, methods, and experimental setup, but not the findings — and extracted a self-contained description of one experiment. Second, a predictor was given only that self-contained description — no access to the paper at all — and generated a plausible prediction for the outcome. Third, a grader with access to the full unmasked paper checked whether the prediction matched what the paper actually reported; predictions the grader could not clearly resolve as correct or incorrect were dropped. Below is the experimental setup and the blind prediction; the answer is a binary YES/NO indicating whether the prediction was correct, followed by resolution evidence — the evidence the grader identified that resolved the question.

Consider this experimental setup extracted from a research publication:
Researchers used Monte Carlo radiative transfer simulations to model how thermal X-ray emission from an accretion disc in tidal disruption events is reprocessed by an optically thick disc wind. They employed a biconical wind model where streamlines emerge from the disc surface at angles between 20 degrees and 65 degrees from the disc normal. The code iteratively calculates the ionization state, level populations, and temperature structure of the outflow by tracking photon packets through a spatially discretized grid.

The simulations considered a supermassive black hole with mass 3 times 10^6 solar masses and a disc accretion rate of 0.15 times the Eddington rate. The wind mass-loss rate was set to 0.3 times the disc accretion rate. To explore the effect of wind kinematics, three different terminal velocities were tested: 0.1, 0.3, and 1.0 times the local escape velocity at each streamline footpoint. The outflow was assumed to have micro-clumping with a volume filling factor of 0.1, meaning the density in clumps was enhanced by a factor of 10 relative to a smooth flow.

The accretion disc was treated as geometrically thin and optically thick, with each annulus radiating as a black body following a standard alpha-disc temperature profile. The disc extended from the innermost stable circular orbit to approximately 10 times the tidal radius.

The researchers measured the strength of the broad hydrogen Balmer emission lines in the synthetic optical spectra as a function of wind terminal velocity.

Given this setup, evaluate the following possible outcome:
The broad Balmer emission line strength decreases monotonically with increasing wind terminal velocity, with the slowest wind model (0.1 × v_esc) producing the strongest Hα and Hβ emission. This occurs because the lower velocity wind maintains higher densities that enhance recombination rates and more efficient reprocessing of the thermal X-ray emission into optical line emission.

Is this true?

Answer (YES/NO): YES